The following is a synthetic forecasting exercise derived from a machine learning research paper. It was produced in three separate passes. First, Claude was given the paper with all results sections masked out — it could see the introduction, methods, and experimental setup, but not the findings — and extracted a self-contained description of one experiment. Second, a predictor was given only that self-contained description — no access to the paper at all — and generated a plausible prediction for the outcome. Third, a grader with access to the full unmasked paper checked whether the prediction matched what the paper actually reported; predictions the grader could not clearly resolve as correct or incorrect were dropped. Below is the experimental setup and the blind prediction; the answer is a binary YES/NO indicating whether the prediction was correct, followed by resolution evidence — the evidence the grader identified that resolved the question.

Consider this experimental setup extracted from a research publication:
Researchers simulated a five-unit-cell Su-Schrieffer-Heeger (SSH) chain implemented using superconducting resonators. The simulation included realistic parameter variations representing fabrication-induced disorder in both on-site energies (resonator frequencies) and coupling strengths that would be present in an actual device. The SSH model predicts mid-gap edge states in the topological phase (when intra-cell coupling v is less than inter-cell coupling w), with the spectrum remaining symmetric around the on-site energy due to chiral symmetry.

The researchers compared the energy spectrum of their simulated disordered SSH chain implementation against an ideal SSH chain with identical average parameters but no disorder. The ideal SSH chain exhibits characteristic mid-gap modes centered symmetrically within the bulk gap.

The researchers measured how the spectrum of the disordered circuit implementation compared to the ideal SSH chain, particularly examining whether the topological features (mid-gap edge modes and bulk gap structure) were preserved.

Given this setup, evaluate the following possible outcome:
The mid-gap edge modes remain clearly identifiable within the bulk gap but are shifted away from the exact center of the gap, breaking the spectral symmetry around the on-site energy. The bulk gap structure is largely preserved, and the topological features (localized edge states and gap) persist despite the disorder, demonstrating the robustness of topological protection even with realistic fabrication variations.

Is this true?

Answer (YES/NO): NO